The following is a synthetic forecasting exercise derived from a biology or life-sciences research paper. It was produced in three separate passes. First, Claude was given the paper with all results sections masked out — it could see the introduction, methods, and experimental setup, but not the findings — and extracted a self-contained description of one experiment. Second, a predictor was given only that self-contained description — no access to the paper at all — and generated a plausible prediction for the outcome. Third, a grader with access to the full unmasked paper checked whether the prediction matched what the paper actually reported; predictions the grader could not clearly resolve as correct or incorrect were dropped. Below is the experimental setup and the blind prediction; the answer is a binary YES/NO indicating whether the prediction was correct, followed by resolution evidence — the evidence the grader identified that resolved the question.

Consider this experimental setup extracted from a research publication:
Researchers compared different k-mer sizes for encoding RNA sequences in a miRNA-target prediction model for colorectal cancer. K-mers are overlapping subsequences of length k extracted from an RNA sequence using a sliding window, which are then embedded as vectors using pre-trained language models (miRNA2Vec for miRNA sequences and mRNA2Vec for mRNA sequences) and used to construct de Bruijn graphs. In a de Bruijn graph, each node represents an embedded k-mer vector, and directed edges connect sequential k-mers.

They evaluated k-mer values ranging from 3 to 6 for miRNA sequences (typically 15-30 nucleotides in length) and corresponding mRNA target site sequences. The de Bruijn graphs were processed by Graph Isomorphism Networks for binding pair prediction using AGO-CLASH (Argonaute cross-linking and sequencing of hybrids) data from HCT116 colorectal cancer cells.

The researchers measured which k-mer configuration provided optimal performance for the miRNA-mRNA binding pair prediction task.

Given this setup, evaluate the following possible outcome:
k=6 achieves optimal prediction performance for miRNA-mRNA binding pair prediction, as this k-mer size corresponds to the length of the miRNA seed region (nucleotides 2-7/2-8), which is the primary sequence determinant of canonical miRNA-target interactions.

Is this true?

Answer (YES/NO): NO